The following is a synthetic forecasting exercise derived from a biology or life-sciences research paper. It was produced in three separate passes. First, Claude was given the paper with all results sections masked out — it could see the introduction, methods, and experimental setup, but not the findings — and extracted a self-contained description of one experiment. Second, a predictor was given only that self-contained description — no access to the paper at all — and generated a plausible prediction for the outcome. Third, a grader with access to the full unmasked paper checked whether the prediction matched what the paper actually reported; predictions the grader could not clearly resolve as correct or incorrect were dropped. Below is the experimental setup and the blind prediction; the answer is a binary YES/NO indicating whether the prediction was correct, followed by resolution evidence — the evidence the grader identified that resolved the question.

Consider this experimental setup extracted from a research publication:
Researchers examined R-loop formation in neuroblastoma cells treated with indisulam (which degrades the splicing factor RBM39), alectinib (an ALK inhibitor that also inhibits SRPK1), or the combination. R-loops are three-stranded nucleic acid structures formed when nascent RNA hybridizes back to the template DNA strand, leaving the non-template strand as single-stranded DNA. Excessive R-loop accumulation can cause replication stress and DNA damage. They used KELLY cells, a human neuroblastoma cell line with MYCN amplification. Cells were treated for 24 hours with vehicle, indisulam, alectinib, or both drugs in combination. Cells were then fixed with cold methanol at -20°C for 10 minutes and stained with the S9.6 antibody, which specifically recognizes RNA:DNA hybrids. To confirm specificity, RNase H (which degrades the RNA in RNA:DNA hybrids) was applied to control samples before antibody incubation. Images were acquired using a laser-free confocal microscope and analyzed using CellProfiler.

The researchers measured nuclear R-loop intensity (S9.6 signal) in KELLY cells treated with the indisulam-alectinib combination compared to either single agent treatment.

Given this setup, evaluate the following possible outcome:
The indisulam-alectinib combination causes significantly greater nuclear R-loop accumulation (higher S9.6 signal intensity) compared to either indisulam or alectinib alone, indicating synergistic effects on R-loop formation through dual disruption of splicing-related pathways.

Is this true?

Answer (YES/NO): YES